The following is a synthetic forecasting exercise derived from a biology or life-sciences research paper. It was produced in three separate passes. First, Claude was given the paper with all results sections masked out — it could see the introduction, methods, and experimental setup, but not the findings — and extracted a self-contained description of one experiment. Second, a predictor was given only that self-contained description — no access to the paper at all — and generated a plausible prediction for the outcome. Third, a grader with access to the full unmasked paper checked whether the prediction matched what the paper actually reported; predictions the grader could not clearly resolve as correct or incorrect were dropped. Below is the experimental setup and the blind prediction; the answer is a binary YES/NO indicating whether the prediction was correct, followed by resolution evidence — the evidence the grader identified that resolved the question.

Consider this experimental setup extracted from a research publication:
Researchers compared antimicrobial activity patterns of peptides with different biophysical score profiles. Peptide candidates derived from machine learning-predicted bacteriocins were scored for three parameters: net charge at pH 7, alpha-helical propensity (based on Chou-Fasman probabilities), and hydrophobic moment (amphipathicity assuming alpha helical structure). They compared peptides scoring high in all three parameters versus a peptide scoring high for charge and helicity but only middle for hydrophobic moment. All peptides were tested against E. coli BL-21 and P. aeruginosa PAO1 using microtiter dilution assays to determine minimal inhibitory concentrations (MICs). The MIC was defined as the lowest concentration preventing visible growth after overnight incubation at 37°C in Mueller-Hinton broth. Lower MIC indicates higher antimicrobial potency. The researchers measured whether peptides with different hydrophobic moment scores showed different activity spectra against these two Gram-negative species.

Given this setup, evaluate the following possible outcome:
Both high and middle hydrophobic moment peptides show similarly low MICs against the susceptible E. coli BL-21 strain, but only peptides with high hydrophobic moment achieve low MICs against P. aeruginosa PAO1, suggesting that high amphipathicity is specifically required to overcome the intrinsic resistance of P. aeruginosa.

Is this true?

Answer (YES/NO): NO